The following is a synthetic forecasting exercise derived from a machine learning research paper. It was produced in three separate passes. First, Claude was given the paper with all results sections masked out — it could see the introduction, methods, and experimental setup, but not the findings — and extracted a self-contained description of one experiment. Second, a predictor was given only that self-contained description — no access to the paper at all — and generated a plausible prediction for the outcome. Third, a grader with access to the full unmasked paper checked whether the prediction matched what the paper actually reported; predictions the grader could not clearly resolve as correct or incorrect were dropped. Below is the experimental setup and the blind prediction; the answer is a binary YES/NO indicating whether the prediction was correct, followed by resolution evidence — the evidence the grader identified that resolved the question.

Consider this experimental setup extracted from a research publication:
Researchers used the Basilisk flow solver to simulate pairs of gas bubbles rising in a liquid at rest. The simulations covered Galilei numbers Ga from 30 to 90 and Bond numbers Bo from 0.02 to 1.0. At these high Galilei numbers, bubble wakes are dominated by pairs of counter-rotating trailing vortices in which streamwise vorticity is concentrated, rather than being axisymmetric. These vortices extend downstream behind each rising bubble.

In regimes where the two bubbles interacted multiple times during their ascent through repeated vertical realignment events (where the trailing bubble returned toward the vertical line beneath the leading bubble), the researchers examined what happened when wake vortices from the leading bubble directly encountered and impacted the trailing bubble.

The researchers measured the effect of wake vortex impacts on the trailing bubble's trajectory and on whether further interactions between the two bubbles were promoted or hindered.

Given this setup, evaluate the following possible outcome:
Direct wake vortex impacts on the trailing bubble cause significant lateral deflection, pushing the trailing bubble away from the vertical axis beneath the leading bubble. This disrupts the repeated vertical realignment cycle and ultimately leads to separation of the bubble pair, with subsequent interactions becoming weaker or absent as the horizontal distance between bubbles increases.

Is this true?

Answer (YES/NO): NO